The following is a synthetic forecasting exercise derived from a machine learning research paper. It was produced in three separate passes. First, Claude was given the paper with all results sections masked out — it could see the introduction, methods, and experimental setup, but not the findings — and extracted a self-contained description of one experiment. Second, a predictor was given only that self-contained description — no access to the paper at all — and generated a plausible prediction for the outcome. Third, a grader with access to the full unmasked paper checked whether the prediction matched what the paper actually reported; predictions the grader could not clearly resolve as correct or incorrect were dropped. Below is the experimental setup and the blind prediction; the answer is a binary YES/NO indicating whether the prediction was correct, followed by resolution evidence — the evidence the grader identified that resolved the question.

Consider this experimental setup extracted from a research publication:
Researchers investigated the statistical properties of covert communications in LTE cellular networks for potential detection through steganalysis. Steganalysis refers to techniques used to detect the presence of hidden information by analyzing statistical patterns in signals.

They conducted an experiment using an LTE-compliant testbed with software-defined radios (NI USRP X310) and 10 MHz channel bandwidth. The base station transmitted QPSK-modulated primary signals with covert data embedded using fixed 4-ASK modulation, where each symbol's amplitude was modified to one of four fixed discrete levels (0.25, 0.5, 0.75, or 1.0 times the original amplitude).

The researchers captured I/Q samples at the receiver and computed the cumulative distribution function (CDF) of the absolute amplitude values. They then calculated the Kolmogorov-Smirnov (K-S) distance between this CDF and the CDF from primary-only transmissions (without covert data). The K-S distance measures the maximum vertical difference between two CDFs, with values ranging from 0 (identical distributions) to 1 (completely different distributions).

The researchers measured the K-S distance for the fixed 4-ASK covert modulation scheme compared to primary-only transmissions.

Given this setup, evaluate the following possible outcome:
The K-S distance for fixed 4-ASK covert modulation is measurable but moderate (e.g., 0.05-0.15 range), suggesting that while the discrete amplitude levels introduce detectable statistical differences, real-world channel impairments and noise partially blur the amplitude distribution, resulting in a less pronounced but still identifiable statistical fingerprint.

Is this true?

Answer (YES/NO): NO